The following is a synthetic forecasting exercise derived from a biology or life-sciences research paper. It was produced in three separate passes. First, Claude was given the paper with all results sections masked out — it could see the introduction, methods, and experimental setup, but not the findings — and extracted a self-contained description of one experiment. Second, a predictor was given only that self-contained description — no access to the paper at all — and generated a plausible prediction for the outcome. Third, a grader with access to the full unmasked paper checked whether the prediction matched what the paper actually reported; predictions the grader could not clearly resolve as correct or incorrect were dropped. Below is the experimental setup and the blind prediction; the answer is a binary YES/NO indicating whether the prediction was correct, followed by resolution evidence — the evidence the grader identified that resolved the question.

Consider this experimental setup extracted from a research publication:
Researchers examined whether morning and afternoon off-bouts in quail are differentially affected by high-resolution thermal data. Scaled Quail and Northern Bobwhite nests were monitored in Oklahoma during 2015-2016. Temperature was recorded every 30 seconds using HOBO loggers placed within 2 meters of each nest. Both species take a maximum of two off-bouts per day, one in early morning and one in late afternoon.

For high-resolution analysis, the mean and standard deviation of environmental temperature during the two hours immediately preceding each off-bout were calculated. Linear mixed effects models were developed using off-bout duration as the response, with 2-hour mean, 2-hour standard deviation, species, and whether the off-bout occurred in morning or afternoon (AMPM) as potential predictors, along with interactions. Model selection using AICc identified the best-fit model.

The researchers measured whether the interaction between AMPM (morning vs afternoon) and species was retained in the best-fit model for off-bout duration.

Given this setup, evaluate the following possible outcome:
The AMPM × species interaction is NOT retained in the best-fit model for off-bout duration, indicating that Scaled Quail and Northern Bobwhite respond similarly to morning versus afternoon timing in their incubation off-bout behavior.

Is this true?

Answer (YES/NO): NO